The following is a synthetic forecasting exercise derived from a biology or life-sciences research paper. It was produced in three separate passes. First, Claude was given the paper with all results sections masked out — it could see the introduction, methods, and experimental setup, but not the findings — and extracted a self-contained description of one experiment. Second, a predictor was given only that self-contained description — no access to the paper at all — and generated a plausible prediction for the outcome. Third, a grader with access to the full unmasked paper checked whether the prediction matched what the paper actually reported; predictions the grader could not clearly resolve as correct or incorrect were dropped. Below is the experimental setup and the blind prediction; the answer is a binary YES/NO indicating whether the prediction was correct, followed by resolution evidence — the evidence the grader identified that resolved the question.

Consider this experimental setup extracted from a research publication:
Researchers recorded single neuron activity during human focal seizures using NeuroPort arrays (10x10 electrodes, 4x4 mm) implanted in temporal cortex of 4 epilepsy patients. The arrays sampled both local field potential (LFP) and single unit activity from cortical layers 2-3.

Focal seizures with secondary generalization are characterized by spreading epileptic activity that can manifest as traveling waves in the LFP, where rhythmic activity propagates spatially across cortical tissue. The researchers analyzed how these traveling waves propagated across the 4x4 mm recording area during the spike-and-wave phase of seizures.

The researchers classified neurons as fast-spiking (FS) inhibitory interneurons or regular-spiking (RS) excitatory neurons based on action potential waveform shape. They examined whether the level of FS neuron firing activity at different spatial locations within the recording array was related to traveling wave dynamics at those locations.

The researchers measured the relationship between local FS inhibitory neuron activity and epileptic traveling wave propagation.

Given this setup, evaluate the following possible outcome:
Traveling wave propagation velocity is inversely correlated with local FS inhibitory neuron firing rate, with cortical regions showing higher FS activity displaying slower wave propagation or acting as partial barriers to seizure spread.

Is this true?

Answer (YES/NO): YES